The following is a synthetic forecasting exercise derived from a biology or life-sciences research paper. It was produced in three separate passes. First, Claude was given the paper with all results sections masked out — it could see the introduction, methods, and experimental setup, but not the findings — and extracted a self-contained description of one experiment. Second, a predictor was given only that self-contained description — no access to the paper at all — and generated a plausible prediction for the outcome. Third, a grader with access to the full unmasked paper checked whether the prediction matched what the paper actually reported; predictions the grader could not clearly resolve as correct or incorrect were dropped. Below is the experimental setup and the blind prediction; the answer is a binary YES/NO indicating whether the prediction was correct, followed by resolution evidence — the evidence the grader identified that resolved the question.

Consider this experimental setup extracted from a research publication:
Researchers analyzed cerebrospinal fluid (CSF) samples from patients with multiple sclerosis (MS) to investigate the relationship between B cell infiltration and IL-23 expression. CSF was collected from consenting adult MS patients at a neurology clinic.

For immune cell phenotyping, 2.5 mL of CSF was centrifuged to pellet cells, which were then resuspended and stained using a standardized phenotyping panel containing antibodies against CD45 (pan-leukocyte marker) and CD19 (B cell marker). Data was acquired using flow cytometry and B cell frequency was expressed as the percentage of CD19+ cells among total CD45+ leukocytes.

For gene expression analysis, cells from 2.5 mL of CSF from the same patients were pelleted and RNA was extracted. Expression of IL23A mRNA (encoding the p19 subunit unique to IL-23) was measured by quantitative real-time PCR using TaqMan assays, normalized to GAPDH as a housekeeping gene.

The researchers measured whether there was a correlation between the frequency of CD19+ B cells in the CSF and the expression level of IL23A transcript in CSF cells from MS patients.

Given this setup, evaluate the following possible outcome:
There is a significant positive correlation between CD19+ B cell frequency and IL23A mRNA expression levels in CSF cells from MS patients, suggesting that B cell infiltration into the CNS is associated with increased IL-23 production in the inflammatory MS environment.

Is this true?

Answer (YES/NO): YES